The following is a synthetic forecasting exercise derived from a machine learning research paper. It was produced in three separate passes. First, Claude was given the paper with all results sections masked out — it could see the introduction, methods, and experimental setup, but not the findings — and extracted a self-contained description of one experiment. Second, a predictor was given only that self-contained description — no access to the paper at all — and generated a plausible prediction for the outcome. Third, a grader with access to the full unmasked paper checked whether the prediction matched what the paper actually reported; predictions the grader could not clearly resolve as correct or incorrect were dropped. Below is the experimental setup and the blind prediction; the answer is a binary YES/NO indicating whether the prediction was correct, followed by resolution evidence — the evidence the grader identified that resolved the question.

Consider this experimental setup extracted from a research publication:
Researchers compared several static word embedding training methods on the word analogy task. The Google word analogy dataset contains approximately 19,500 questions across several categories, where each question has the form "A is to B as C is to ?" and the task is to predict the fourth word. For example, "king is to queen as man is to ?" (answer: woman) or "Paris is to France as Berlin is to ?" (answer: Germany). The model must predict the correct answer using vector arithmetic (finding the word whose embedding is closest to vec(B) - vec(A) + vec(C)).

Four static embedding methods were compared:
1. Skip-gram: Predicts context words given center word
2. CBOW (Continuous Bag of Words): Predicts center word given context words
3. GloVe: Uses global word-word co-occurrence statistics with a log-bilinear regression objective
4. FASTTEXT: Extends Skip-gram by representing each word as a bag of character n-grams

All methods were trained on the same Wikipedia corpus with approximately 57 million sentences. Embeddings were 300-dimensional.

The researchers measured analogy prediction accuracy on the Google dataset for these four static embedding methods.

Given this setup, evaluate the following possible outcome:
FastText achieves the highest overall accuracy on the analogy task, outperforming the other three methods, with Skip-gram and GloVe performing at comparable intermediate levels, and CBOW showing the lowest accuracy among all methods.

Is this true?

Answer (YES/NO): NO